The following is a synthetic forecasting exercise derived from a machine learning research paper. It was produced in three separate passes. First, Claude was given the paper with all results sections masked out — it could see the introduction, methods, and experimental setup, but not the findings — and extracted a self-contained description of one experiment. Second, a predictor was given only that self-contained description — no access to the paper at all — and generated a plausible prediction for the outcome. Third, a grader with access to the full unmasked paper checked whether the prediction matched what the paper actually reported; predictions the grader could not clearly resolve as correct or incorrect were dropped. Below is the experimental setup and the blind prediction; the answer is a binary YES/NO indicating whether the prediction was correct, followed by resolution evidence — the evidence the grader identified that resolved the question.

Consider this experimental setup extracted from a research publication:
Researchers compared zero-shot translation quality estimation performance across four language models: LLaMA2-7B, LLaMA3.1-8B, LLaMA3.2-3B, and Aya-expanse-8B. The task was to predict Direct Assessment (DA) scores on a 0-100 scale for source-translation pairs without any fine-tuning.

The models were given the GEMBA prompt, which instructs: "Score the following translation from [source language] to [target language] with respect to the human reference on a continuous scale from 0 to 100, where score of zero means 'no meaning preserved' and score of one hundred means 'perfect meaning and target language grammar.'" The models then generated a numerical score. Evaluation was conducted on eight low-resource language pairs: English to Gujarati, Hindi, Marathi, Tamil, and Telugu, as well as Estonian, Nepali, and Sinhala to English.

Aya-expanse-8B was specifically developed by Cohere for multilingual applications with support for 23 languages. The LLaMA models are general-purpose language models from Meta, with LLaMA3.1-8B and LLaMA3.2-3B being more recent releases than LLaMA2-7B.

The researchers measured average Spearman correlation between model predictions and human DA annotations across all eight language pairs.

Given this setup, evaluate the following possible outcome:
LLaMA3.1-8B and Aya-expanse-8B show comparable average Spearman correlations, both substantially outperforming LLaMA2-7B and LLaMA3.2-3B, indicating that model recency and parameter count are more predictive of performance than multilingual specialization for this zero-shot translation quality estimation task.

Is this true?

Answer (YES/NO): NO